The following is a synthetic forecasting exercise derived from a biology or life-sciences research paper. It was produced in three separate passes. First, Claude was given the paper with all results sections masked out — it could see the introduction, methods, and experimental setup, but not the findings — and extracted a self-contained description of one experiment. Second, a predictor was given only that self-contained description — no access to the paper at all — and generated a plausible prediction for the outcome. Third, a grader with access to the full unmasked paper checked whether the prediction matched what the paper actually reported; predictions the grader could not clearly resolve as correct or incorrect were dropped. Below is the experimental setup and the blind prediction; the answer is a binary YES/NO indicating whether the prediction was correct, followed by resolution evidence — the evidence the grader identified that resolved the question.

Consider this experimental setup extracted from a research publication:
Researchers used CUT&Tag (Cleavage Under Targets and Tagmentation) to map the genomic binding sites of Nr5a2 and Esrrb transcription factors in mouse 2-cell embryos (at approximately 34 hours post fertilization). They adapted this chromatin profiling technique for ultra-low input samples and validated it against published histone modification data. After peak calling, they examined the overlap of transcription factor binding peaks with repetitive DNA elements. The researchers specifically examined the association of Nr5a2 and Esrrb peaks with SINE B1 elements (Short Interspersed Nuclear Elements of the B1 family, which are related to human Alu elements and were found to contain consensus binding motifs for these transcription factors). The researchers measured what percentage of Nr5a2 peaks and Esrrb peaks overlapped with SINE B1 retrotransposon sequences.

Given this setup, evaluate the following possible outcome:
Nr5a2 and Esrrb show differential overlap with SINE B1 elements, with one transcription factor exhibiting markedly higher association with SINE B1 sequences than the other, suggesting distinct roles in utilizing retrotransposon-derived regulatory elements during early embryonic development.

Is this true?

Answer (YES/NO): NO